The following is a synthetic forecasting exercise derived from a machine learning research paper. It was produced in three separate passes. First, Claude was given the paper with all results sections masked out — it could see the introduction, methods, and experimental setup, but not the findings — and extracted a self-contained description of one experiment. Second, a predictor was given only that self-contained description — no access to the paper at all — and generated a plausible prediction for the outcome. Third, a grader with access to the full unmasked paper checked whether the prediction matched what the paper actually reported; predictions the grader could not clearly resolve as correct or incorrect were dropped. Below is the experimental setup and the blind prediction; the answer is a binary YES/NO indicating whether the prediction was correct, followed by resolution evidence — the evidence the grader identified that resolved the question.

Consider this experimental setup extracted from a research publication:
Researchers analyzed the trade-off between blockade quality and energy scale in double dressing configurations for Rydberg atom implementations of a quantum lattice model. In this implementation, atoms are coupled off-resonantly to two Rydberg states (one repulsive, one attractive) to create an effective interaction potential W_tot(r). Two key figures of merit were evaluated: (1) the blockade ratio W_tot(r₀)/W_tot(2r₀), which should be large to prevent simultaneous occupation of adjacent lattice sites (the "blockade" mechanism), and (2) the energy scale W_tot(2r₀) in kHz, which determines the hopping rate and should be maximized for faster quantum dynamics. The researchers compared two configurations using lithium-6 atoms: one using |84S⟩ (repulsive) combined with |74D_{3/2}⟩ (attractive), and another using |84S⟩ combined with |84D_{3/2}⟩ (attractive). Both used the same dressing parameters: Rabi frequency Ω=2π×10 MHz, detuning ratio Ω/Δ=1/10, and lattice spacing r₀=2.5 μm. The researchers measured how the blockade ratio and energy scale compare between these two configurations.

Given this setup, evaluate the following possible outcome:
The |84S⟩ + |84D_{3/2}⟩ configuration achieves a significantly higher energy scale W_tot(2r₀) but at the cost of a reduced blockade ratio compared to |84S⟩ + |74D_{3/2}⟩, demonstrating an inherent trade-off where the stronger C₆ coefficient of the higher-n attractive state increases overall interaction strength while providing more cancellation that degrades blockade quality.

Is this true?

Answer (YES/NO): YES